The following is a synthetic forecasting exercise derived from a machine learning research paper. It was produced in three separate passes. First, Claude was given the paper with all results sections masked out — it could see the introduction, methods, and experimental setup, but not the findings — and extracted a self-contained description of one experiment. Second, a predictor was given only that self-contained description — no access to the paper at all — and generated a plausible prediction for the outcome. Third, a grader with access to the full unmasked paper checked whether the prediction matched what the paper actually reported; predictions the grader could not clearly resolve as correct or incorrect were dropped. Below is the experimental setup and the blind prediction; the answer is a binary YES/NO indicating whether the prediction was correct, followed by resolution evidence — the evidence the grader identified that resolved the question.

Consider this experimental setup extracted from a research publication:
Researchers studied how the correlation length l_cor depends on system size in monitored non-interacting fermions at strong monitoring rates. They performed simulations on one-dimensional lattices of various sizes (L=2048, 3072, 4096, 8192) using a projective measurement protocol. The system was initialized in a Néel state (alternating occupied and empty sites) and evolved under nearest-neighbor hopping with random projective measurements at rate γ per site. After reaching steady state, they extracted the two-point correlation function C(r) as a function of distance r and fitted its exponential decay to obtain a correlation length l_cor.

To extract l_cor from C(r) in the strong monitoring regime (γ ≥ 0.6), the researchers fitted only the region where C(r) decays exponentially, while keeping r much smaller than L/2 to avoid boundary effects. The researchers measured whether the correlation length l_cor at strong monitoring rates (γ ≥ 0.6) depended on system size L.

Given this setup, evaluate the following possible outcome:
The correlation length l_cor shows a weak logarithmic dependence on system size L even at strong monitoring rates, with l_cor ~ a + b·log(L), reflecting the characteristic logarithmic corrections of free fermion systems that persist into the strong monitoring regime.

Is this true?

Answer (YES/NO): NO